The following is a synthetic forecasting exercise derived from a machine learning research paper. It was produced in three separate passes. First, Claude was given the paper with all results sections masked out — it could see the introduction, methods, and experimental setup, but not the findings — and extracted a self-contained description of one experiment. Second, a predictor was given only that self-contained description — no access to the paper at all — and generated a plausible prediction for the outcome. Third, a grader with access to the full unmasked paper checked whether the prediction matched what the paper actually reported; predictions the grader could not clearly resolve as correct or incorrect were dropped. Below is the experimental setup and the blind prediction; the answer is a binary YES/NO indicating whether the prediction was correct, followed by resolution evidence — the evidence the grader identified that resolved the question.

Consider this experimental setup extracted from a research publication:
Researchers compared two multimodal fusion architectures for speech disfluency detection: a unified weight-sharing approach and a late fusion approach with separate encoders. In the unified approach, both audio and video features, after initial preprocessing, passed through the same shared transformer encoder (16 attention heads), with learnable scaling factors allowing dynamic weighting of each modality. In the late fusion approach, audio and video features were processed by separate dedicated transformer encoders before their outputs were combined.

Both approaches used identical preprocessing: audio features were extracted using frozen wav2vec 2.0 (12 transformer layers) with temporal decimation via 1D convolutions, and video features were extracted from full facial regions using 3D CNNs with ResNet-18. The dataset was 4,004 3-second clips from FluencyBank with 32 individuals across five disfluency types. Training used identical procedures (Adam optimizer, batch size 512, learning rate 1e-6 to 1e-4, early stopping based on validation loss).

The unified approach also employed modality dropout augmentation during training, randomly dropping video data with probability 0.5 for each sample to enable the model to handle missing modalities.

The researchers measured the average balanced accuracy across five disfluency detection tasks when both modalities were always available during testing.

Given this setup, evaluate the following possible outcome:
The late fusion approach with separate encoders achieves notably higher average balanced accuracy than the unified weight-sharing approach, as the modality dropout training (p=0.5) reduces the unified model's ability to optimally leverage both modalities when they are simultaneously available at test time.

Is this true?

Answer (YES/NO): NO